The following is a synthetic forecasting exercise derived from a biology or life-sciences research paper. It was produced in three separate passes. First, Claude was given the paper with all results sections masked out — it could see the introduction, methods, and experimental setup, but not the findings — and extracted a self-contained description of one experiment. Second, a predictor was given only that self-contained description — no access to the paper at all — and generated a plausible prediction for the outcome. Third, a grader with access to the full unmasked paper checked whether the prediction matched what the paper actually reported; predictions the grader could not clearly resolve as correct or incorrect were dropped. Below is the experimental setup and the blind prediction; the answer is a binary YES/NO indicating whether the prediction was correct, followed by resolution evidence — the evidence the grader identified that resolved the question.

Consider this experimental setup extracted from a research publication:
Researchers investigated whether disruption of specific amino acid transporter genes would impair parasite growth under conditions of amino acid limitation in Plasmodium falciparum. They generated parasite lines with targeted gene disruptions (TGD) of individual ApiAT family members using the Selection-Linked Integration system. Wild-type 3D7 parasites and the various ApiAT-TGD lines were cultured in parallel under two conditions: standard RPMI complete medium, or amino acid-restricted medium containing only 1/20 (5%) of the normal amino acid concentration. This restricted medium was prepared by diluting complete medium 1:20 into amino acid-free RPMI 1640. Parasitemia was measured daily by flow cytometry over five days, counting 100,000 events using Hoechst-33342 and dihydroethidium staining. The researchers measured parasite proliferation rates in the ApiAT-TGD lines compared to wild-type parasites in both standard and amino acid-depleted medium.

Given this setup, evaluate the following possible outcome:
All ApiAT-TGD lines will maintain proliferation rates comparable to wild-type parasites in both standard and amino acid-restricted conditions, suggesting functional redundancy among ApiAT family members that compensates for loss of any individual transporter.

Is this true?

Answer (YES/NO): NO